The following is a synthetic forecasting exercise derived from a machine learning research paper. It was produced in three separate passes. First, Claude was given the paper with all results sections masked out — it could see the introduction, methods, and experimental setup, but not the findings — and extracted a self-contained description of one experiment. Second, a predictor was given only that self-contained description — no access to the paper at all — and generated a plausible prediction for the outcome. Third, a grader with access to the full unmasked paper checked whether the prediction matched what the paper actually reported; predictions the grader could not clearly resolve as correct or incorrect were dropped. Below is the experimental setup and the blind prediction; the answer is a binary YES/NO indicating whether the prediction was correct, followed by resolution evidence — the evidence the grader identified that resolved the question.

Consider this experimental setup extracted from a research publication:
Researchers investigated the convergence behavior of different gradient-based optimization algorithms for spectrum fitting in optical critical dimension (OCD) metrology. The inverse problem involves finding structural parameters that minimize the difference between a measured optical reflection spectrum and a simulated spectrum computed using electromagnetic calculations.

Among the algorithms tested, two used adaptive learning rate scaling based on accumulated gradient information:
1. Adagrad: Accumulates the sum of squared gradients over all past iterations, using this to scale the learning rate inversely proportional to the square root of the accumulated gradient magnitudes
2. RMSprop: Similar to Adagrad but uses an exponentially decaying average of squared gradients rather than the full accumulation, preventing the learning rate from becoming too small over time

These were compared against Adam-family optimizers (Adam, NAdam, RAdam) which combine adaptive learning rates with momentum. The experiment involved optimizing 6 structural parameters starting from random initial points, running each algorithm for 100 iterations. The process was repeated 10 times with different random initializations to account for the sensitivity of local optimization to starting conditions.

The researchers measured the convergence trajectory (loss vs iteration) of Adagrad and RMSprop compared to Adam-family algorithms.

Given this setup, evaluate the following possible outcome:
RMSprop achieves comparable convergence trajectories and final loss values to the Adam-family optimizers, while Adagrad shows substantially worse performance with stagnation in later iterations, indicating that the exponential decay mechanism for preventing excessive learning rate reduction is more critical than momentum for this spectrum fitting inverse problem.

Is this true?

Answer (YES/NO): NO